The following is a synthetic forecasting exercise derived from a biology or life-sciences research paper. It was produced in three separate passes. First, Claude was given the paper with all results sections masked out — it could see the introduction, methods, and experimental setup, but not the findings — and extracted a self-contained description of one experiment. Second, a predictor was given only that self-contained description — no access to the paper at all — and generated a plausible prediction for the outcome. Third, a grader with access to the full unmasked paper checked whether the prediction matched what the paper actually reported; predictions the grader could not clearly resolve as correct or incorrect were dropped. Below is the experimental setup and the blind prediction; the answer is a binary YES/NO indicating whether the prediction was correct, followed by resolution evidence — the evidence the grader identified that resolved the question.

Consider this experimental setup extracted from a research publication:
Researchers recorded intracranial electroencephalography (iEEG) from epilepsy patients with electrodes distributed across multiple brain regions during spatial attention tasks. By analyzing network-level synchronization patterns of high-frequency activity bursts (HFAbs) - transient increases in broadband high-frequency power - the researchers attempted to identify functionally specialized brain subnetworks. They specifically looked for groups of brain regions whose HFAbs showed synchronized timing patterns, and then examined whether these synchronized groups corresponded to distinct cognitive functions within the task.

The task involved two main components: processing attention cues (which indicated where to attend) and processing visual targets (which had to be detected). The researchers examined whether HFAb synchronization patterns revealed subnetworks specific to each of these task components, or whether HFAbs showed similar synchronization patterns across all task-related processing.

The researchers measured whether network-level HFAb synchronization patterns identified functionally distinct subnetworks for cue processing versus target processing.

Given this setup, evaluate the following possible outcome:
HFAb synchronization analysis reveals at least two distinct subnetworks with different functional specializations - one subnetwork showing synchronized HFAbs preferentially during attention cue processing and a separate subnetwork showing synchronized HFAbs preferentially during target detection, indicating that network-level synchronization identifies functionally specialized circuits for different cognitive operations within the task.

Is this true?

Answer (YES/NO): YES